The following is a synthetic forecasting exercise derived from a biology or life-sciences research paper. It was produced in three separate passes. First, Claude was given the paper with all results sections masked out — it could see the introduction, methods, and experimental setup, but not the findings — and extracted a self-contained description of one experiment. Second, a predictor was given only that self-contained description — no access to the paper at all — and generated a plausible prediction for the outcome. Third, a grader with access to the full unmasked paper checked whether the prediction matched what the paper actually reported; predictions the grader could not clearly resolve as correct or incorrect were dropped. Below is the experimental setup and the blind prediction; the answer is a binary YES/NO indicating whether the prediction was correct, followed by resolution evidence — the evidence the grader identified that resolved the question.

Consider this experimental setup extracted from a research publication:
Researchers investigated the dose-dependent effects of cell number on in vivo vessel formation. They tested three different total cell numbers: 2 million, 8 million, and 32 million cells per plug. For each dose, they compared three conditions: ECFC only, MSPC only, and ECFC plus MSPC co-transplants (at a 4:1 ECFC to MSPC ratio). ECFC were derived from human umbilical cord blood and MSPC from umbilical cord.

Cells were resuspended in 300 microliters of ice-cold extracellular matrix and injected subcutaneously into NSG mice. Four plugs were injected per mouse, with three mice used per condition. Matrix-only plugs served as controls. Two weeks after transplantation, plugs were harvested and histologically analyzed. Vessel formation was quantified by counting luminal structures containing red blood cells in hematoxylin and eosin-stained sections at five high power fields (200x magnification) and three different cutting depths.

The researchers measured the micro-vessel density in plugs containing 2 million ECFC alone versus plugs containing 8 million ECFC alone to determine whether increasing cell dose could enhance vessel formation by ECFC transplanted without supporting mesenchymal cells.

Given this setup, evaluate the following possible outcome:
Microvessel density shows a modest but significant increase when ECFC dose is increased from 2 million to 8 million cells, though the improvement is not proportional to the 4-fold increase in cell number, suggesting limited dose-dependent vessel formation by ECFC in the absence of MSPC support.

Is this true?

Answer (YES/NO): NO